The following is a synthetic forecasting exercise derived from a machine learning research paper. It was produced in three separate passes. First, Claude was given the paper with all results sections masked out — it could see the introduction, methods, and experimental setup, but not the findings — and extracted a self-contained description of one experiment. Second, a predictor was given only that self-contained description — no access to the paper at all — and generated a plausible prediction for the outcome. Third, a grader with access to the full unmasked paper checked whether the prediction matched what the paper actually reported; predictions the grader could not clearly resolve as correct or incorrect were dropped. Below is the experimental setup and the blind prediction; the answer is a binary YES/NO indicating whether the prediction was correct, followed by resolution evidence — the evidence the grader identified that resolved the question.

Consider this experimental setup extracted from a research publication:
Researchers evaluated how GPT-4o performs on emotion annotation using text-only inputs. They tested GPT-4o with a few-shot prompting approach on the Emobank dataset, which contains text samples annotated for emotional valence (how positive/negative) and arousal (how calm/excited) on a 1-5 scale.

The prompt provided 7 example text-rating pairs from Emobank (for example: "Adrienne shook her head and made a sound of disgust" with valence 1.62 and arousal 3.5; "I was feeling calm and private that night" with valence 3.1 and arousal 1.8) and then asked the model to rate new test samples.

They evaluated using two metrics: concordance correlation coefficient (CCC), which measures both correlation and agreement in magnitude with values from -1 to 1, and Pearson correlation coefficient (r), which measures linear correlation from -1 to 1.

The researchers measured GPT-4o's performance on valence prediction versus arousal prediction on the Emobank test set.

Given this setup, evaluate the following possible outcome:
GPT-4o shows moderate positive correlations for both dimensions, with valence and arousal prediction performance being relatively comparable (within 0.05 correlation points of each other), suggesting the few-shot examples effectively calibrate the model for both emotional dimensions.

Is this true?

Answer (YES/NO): NO